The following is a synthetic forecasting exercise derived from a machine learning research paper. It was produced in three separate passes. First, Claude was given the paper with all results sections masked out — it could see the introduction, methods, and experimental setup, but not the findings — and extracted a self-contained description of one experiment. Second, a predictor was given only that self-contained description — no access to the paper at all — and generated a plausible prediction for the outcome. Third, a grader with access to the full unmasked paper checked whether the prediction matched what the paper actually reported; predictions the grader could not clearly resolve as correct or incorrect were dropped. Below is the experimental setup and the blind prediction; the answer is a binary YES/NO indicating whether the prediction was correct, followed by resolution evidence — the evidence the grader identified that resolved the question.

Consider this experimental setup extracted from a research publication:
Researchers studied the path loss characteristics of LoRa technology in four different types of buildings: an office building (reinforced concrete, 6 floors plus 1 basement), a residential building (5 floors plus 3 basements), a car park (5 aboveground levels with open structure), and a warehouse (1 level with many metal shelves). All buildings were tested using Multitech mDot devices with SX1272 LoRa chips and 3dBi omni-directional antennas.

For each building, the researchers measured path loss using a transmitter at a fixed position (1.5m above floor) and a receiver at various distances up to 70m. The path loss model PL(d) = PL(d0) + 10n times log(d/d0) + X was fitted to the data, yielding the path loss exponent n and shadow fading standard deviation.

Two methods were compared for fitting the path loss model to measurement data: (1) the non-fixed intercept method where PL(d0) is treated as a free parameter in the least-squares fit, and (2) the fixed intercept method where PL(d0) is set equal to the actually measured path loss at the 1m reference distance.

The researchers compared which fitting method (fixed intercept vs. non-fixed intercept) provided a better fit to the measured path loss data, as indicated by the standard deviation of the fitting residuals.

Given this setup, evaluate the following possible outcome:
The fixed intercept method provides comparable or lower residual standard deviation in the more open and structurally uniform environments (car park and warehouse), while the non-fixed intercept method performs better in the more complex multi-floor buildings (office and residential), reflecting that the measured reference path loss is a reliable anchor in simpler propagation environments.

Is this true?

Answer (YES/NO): NO